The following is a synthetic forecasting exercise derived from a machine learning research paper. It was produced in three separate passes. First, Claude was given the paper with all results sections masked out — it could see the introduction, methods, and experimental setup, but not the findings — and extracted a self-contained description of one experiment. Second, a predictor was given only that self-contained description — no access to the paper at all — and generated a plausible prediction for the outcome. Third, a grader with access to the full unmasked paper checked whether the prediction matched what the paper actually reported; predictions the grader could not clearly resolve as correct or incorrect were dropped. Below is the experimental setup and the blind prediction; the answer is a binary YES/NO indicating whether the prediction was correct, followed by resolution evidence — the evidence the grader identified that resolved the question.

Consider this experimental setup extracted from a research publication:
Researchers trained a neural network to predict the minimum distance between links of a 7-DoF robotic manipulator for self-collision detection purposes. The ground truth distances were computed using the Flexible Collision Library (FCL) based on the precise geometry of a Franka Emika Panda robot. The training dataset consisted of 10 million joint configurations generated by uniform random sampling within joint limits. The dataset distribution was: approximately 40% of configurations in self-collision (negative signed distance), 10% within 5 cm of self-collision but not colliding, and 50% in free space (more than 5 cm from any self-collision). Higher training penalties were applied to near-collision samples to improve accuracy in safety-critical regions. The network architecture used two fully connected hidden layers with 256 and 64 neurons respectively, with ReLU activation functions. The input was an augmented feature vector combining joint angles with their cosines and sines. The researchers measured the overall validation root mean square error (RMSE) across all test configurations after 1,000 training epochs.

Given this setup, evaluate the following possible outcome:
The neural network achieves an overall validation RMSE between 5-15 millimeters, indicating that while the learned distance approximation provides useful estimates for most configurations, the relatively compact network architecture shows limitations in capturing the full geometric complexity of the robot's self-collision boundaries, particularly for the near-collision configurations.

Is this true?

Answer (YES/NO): NO